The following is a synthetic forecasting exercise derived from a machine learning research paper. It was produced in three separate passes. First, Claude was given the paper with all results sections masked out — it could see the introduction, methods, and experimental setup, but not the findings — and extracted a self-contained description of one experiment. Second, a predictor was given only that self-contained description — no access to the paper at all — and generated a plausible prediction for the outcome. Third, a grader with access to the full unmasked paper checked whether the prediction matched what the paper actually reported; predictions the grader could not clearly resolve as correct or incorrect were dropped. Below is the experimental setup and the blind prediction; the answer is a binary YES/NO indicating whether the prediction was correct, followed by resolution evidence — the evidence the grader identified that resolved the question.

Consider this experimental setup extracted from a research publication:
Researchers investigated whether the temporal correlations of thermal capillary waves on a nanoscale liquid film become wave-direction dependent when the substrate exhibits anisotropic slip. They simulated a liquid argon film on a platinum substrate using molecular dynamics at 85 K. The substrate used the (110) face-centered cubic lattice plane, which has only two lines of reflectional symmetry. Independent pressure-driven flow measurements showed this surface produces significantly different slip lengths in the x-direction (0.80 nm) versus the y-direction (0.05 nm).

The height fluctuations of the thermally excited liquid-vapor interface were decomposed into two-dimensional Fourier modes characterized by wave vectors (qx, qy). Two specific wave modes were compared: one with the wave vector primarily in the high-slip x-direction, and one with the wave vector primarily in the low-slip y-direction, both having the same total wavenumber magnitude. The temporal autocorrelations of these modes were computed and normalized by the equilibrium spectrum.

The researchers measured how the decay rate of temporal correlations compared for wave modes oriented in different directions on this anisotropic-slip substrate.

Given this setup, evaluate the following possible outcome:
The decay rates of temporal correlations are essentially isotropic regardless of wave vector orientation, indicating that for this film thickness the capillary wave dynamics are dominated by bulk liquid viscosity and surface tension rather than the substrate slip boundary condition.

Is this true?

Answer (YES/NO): NO